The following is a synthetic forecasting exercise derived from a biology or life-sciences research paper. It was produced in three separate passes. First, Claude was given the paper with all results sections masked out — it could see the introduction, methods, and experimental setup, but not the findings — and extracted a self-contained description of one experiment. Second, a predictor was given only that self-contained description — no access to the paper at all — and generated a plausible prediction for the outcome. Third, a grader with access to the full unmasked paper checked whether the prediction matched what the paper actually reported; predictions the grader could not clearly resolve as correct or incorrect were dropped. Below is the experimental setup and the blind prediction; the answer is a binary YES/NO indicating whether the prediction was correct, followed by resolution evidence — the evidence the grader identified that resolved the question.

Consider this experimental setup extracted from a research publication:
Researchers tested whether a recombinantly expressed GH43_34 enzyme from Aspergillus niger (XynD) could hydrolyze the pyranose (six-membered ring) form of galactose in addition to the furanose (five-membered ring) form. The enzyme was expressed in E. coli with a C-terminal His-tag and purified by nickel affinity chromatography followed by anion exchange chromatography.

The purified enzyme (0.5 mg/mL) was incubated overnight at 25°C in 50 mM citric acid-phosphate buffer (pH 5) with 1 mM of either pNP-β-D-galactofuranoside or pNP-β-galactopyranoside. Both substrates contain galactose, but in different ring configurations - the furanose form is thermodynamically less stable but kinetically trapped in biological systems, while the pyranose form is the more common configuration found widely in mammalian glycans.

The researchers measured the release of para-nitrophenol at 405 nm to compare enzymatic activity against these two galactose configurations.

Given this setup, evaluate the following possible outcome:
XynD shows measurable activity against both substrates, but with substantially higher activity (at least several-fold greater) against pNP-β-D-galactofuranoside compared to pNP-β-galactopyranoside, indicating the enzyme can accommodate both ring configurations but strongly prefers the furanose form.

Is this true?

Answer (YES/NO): NO